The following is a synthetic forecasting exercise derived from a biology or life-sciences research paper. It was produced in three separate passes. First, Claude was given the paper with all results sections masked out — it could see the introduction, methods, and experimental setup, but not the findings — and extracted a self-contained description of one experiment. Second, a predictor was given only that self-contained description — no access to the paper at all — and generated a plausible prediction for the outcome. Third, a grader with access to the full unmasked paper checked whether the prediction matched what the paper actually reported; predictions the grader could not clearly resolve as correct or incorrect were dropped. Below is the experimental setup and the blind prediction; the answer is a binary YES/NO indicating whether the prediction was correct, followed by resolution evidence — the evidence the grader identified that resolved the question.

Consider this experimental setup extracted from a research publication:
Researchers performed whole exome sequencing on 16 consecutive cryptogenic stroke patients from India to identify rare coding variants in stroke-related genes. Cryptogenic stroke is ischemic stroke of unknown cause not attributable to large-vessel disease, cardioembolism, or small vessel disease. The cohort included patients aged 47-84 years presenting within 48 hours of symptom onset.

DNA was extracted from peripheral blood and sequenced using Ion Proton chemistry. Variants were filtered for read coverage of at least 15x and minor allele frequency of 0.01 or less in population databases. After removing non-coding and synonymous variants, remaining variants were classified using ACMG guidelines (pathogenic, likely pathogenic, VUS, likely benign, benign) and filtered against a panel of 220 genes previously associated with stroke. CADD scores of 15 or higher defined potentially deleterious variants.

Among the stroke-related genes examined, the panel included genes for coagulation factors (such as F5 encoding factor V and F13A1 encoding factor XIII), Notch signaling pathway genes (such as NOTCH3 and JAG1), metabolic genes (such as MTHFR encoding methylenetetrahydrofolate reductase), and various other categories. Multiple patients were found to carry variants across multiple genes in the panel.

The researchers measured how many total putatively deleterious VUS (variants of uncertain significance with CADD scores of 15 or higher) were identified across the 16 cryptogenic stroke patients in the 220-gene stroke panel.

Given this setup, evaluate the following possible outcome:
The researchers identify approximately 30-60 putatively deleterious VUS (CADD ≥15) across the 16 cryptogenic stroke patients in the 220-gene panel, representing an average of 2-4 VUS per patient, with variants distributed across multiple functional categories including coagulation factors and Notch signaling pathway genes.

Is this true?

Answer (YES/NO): NO